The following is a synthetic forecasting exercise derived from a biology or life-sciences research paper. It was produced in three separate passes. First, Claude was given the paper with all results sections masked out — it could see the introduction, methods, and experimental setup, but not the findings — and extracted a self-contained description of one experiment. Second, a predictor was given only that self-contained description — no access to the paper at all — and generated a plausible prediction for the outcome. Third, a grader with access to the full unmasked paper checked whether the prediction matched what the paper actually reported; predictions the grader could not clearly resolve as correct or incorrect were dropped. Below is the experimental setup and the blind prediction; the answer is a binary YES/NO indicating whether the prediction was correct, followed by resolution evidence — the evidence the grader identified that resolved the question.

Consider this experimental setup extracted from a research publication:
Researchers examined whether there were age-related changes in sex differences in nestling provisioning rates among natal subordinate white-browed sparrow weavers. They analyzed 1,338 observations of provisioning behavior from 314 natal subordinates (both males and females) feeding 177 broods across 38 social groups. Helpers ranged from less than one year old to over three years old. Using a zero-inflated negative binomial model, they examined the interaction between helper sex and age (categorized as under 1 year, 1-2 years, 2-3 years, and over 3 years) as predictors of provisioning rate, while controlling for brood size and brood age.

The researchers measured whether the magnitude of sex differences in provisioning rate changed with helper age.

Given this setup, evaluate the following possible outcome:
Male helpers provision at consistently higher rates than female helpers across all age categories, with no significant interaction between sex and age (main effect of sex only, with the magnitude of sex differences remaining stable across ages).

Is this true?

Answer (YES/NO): NO